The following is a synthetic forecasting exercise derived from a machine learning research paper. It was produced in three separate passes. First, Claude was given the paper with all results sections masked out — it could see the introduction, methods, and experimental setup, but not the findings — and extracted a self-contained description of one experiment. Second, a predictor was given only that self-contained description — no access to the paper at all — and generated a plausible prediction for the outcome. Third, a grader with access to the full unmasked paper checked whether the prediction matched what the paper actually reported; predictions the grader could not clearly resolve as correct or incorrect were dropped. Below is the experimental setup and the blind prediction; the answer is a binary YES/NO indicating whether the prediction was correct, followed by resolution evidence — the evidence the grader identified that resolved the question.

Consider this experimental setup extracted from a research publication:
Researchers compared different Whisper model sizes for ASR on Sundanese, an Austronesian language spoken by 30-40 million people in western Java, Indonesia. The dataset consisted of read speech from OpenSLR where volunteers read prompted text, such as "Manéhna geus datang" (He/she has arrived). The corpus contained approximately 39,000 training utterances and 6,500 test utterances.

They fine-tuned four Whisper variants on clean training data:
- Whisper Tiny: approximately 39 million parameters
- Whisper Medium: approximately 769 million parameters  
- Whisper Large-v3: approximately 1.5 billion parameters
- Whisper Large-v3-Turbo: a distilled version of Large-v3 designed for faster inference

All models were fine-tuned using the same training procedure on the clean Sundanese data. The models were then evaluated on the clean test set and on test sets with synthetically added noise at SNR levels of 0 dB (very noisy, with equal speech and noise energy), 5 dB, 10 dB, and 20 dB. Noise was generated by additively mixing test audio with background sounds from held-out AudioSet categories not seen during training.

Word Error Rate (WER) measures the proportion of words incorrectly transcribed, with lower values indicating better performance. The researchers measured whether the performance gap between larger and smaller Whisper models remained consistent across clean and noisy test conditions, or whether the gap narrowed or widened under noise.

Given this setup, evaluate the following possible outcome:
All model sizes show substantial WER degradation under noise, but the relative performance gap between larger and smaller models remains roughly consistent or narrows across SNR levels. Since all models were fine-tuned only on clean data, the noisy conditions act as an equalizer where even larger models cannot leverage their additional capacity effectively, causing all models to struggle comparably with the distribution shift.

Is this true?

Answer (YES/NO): YES